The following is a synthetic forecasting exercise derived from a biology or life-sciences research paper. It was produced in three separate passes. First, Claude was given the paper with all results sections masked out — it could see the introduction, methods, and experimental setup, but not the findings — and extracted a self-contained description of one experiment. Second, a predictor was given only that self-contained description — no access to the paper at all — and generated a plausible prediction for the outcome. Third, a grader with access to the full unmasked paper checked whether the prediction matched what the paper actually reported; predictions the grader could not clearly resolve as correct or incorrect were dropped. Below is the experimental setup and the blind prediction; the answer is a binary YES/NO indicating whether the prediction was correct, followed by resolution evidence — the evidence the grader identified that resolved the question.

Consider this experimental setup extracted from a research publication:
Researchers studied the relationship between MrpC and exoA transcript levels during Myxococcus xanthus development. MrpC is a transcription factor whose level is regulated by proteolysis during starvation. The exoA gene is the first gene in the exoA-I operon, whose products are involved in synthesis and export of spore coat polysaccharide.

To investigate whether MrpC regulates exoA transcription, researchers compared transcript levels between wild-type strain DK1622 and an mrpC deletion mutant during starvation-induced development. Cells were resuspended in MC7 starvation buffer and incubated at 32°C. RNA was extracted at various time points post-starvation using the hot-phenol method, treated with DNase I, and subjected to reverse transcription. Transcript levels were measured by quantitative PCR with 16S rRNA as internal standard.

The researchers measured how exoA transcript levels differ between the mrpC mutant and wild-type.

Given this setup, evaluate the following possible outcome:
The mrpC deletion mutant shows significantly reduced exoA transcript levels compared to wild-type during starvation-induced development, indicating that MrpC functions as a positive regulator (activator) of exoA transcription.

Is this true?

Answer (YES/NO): NO